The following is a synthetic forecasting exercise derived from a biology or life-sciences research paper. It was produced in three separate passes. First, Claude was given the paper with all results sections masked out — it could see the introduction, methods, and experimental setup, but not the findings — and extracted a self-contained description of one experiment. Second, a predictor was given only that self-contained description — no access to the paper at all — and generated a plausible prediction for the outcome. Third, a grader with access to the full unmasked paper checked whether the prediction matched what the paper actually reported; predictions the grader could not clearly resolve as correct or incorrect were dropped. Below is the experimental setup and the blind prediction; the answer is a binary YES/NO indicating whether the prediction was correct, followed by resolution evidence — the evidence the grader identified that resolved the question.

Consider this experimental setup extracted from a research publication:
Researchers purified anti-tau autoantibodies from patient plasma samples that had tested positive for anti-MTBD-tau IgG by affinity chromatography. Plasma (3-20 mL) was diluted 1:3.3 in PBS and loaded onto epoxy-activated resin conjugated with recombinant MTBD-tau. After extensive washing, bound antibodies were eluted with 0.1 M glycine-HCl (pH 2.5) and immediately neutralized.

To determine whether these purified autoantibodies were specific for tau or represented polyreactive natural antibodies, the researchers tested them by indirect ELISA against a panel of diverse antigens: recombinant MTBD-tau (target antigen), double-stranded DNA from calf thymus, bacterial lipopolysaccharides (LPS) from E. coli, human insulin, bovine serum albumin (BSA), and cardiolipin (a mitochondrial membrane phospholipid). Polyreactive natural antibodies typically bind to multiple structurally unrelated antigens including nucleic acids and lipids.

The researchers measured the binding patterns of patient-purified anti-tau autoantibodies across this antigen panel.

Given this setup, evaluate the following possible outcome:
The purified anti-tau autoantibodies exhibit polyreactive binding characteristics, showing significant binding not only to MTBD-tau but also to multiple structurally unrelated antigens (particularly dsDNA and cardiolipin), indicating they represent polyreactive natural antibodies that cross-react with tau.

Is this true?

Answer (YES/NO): NO